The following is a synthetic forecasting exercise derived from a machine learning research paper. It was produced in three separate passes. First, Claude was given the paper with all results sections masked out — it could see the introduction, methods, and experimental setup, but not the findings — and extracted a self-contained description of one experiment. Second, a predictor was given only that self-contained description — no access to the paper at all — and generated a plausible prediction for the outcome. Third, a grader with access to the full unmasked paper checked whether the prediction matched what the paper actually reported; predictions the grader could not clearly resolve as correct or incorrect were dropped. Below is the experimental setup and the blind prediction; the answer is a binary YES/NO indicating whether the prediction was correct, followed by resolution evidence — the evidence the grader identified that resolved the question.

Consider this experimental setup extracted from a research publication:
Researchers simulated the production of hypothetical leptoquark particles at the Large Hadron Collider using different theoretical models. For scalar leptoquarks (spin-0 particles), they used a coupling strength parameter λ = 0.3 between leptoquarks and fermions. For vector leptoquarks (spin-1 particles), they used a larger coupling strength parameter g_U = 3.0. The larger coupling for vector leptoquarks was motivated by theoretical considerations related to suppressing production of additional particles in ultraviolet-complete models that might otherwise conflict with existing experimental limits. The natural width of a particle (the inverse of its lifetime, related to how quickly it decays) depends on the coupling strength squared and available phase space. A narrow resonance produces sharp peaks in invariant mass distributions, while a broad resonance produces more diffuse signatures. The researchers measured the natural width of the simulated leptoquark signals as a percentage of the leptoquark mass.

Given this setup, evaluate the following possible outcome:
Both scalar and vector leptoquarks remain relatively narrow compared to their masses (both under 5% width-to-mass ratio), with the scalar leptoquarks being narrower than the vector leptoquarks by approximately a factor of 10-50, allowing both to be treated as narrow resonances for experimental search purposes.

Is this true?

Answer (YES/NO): NO